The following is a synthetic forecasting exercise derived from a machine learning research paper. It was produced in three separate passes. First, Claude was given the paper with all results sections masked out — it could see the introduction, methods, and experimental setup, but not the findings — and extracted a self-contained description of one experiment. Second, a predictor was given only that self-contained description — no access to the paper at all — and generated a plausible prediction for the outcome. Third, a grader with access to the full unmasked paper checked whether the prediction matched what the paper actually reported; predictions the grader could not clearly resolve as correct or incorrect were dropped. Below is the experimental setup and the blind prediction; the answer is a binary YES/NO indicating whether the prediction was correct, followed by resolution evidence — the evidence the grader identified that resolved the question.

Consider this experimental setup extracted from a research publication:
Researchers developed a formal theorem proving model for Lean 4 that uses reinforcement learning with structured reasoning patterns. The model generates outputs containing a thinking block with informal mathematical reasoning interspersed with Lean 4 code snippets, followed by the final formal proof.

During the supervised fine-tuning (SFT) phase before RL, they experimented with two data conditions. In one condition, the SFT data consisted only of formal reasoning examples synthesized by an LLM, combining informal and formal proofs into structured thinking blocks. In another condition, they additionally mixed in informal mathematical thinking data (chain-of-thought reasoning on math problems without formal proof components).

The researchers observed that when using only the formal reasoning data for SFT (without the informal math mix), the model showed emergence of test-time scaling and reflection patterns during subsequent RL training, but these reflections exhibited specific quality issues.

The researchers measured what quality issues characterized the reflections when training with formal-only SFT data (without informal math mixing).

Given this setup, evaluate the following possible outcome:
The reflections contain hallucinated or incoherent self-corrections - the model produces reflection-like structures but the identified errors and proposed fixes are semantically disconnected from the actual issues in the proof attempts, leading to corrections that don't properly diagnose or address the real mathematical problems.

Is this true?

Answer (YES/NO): NO